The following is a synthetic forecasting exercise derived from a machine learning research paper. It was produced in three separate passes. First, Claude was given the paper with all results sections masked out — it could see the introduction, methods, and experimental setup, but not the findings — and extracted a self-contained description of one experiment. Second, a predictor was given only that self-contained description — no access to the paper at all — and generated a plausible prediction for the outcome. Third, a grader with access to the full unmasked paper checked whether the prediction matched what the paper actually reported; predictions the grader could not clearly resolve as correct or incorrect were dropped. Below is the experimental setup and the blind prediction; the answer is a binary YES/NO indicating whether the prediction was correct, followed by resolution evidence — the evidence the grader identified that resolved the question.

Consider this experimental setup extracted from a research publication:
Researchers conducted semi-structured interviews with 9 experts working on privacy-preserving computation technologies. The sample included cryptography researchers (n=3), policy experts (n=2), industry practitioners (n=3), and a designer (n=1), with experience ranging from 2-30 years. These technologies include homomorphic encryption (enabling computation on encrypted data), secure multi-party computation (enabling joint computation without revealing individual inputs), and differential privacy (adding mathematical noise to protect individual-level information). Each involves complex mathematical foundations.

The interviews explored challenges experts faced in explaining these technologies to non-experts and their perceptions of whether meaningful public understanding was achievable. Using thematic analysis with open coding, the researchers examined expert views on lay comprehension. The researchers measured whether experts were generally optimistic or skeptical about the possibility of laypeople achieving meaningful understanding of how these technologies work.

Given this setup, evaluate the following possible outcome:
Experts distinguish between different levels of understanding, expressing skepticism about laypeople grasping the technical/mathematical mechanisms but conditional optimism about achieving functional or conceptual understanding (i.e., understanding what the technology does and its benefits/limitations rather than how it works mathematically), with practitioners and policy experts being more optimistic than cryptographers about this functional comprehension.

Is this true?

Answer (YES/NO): YES